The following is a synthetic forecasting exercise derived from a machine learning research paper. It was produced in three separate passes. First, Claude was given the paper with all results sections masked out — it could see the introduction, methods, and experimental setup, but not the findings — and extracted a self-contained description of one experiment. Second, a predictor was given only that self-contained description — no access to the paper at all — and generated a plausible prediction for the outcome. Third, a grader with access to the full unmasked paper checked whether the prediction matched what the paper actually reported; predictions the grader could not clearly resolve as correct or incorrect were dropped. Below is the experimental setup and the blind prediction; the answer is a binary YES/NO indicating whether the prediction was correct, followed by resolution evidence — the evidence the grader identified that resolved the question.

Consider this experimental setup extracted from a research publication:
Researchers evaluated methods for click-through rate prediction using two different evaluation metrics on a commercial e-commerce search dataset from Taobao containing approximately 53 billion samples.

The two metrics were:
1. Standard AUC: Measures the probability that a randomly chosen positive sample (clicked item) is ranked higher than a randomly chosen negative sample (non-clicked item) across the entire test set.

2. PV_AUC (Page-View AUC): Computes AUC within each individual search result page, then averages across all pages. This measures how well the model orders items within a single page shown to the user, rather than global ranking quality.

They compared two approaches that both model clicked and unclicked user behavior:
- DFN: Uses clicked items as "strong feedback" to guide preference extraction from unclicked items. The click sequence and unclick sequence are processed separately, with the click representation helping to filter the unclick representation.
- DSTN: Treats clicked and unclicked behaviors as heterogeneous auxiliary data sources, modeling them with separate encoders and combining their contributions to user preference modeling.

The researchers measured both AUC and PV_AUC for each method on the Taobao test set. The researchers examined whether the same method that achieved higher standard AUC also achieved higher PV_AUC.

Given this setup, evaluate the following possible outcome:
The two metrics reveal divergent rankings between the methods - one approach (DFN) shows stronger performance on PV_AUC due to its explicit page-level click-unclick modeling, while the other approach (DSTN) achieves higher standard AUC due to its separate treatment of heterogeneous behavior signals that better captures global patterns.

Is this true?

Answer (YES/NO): NO